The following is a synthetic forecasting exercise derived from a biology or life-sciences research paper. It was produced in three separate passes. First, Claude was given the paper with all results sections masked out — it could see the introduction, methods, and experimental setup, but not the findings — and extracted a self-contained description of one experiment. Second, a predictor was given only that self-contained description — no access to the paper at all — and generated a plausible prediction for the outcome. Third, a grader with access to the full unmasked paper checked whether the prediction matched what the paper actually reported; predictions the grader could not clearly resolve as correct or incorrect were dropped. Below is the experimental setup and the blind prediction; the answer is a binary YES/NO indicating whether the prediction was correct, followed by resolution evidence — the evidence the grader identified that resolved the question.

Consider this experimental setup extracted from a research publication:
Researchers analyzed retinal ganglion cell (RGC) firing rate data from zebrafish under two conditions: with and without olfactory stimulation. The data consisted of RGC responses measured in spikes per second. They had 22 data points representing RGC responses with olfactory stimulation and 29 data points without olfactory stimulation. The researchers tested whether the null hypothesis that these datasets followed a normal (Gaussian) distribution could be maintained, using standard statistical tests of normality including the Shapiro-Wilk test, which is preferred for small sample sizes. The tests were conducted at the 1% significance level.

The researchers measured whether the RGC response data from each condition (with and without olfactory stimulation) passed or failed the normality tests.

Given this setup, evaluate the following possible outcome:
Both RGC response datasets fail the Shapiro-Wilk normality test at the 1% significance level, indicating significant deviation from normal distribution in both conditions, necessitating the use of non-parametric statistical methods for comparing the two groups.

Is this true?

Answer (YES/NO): NO